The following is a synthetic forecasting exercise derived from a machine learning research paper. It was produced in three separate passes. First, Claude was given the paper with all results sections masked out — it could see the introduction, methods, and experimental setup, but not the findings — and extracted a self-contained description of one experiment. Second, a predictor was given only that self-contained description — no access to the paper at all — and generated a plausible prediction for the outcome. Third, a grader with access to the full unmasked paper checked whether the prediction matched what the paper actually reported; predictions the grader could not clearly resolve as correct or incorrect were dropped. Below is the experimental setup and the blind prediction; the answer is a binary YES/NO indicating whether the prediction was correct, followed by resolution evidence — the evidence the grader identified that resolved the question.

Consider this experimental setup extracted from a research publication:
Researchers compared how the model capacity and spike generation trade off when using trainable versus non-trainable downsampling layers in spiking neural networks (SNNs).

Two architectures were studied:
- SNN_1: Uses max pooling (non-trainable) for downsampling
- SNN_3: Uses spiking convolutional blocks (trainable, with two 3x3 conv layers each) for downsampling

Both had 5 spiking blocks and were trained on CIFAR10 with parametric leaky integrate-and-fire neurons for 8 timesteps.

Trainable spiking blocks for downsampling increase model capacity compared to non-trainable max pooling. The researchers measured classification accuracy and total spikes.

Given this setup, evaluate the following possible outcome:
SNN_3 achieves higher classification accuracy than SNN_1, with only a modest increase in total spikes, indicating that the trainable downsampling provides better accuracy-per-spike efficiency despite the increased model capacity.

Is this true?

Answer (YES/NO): NO